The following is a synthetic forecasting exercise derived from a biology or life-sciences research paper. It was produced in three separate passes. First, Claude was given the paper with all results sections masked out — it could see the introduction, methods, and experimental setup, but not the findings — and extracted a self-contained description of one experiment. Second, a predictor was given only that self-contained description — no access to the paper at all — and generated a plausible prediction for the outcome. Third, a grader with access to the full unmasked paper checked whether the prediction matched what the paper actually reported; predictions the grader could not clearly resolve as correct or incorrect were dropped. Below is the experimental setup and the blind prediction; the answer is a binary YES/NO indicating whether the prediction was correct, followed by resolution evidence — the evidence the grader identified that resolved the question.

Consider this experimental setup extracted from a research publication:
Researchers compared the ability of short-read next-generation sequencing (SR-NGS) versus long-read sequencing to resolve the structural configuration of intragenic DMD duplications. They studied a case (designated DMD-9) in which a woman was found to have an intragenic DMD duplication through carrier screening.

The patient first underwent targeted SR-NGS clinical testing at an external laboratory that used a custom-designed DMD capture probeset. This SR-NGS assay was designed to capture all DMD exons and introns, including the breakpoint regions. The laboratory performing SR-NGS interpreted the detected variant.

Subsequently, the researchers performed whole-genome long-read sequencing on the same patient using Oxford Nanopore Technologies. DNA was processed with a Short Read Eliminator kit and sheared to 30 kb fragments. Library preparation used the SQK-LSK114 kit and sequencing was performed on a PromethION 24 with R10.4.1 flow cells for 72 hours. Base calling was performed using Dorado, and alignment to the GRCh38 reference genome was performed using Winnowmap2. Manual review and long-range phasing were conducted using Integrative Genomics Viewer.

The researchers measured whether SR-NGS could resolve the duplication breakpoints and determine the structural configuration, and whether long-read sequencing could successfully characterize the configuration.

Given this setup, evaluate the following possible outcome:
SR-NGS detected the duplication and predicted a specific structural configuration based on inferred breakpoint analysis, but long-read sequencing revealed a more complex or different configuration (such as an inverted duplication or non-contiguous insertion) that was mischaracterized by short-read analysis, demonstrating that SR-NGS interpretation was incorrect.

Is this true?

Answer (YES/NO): NO